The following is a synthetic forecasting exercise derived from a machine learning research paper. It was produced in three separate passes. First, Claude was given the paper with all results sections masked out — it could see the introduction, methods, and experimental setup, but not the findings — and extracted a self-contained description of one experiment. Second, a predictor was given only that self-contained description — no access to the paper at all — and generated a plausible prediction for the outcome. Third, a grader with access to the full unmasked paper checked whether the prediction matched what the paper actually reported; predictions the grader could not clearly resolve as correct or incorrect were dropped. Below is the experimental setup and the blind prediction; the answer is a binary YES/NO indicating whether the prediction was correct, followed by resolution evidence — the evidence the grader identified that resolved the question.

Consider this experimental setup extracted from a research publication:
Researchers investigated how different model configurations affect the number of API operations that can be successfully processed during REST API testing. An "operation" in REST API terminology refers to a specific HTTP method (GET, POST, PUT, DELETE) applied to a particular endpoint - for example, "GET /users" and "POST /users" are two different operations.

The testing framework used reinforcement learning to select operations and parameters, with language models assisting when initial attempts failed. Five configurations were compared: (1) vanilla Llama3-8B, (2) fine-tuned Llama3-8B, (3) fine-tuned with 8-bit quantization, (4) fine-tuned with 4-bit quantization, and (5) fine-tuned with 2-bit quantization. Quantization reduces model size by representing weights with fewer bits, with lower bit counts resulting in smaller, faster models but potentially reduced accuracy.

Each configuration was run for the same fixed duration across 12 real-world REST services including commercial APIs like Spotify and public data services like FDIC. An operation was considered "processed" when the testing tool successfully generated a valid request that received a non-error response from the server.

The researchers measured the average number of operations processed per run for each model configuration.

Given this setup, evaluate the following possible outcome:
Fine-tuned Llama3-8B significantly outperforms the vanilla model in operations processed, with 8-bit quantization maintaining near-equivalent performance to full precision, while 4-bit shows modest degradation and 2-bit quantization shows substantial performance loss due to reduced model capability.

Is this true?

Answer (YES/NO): NO